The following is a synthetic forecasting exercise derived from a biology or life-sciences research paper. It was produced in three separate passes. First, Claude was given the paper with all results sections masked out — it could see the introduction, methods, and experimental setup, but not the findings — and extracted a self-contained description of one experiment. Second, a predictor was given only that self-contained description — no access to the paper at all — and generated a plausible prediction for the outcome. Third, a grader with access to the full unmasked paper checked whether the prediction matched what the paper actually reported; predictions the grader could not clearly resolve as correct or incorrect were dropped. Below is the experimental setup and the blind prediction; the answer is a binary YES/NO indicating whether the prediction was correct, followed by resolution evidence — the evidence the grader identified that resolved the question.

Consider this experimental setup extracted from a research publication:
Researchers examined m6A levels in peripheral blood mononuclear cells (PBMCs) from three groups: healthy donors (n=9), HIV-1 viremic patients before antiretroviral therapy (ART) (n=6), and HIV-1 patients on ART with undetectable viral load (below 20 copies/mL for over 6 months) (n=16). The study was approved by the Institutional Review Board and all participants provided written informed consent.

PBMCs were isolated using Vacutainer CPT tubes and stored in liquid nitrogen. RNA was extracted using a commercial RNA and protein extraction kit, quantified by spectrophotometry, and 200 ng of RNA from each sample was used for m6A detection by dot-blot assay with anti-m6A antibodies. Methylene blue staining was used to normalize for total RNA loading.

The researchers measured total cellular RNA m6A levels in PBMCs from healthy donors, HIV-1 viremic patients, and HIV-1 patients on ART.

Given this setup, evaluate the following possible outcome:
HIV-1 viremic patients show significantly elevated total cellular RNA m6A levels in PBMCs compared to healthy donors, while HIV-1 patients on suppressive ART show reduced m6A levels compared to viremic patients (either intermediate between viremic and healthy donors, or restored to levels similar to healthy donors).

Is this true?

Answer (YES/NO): NO